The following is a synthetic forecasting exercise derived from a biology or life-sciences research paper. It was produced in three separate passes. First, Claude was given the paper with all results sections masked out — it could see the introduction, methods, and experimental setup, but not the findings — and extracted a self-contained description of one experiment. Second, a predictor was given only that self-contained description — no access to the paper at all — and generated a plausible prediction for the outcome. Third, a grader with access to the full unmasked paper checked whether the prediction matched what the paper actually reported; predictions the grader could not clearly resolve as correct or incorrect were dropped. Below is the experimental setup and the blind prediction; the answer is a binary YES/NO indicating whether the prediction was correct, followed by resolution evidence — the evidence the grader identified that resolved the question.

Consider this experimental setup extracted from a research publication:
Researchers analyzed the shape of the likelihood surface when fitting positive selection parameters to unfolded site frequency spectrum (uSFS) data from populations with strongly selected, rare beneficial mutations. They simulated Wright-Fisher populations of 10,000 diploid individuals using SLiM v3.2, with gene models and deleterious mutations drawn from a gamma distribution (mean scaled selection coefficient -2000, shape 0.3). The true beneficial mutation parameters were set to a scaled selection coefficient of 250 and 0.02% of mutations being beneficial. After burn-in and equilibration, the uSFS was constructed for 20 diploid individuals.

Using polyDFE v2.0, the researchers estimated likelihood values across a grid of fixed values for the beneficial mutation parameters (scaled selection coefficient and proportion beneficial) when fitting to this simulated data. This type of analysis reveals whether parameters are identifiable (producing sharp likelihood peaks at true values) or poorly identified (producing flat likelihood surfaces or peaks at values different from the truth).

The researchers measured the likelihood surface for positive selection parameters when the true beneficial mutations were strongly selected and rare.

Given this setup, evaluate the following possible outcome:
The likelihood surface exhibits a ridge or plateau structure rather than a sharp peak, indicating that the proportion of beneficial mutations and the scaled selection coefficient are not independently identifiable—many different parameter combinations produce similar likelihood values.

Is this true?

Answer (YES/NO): YES